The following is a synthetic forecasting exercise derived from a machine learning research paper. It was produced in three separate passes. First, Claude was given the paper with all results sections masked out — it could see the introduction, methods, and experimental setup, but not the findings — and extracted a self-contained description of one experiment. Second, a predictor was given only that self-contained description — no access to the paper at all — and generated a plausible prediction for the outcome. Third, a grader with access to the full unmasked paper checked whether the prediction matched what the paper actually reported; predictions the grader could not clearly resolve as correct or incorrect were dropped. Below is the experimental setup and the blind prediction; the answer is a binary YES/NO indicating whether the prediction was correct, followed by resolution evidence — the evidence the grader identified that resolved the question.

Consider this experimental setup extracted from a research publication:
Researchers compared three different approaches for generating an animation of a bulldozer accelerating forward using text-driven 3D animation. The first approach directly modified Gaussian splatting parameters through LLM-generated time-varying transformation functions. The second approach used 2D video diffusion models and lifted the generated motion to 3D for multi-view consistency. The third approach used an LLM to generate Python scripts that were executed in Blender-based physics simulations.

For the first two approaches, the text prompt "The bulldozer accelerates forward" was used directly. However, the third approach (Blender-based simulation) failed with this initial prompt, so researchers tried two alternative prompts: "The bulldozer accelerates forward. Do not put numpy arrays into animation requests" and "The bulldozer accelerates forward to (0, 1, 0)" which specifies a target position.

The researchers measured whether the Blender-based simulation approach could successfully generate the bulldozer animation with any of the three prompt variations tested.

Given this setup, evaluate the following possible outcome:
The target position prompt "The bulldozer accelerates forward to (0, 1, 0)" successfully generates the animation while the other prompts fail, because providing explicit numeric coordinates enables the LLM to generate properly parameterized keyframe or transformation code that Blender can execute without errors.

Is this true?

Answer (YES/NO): NO